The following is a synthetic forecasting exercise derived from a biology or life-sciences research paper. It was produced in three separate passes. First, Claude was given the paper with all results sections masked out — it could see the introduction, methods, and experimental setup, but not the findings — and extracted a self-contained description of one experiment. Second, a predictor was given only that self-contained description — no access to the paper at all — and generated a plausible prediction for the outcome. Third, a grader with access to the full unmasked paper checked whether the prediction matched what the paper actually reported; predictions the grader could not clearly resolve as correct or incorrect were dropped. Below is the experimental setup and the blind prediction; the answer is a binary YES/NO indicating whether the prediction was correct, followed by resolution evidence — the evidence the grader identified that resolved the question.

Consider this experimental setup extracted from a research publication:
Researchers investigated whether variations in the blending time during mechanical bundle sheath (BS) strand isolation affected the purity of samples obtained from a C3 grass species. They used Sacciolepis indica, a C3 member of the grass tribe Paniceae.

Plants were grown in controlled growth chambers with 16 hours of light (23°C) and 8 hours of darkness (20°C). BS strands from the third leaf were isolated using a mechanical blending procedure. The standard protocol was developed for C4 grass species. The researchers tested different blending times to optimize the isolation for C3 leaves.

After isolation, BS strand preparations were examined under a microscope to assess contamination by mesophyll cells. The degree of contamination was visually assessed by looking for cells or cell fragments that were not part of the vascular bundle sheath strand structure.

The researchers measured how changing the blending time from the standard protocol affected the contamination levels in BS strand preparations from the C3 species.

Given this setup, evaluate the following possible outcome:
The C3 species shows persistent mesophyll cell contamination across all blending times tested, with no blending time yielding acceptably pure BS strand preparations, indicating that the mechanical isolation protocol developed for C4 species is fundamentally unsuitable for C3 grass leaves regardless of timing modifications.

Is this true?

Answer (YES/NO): NO